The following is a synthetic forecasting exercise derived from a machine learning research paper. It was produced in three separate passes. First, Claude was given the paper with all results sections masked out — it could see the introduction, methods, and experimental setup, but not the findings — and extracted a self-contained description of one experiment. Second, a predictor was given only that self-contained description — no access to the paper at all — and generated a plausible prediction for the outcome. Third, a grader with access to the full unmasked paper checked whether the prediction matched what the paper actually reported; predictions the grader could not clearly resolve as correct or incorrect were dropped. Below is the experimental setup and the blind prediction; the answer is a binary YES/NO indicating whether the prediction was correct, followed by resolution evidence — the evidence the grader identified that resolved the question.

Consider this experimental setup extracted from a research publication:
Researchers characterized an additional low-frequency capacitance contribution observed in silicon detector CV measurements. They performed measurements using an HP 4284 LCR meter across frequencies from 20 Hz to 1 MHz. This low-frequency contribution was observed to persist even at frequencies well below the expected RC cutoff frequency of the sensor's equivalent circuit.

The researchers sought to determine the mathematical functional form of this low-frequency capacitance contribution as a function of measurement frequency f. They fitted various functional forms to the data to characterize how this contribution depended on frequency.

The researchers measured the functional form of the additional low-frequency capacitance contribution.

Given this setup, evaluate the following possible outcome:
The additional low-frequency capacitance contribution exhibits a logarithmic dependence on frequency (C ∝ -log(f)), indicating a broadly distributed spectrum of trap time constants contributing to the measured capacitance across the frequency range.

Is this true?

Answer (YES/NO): NO